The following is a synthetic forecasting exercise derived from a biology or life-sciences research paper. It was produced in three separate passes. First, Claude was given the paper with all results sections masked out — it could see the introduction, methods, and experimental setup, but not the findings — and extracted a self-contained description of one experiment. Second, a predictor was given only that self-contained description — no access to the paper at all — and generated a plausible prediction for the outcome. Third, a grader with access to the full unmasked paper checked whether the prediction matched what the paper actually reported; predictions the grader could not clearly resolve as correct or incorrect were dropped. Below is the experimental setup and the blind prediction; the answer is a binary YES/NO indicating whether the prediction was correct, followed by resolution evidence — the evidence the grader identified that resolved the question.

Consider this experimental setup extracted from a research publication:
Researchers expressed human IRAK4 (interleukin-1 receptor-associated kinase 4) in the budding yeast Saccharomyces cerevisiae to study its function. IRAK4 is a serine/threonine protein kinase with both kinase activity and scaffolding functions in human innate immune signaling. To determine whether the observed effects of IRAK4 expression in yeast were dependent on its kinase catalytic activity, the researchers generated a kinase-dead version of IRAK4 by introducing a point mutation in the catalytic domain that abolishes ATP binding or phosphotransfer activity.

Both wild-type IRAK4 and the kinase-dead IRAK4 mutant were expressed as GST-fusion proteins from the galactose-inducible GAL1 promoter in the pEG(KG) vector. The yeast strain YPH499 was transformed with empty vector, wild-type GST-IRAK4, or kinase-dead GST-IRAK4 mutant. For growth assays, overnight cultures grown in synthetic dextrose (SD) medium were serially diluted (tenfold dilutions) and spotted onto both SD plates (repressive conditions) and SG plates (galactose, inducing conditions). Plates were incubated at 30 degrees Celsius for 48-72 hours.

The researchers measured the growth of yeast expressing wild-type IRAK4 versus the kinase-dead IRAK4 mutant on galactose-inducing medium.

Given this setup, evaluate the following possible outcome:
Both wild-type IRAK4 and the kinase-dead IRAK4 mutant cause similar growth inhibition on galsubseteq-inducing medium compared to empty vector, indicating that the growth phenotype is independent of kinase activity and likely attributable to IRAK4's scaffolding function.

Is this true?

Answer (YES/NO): NO